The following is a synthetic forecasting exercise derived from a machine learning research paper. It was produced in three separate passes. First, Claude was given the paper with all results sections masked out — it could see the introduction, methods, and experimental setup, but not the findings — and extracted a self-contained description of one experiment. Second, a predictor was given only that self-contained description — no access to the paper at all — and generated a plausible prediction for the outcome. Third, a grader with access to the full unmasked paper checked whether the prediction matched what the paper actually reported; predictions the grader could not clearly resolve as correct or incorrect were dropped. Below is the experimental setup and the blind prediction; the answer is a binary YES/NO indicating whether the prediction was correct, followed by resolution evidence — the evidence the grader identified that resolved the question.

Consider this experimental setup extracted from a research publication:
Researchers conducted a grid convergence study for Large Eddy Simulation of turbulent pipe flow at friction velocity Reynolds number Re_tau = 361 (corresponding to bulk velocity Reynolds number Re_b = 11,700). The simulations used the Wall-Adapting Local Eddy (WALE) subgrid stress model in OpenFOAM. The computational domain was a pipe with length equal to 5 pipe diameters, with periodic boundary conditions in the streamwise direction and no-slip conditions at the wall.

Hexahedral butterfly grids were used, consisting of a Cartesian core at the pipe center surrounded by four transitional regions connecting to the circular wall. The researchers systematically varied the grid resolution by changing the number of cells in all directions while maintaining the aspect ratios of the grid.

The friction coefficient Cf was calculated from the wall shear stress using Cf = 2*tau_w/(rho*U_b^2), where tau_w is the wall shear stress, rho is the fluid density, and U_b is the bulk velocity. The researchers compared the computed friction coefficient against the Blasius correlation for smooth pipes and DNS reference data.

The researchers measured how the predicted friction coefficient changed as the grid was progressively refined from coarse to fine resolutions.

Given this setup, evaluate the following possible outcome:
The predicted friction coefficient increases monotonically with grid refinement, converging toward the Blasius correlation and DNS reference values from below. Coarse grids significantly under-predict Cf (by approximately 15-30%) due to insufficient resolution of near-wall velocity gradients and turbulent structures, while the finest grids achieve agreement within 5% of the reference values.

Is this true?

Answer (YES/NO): NO